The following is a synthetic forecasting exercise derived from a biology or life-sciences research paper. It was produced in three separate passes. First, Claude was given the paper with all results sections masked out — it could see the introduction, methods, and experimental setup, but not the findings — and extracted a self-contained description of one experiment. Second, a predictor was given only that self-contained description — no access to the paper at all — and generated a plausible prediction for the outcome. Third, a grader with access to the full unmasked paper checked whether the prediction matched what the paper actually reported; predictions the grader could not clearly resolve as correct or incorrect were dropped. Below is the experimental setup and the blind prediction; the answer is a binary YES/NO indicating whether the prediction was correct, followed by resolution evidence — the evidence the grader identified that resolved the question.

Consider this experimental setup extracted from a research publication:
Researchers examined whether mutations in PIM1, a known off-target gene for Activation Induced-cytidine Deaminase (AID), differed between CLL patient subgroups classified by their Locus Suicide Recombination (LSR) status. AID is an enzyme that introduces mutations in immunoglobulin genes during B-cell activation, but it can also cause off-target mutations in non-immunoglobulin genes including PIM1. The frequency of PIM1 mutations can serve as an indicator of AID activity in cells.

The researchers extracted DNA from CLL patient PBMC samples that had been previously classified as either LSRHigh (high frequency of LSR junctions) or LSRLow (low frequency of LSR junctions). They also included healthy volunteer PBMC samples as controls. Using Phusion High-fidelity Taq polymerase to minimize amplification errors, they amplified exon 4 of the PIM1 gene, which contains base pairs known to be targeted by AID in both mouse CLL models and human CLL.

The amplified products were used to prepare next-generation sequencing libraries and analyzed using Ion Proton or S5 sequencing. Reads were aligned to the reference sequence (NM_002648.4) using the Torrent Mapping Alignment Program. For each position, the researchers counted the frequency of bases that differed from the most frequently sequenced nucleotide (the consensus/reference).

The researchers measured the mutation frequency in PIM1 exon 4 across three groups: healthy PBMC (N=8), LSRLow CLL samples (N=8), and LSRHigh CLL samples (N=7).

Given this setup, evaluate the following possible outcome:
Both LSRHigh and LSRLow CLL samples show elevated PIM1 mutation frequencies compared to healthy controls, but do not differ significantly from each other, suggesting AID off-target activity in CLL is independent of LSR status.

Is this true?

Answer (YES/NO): NO